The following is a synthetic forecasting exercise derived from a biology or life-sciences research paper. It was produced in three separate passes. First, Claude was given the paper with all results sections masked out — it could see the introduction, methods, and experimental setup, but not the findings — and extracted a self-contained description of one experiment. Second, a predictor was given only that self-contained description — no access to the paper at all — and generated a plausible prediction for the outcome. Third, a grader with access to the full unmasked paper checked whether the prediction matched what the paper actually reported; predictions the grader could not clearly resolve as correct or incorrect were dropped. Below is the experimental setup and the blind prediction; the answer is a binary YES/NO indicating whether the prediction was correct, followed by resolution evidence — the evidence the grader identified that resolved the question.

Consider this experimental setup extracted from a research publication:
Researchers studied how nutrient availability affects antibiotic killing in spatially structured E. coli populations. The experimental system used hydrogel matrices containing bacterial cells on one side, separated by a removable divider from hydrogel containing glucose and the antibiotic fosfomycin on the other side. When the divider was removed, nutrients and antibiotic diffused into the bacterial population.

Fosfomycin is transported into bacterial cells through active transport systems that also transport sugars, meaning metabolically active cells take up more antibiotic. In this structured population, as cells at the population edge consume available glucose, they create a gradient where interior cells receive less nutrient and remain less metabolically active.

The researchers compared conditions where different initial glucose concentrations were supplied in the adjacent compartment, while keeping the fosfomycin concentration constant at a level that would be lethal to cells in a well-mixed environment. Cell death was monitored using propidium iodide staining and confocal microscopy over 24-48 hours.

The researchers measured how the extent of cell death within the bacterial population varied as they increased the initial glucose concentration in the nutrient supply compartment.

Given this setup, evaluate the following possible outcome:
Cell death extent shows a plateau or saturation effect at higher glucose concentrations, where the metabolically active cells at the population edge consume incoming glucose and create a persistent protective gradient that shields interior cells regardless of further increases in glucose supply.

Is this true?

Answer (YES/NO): NO